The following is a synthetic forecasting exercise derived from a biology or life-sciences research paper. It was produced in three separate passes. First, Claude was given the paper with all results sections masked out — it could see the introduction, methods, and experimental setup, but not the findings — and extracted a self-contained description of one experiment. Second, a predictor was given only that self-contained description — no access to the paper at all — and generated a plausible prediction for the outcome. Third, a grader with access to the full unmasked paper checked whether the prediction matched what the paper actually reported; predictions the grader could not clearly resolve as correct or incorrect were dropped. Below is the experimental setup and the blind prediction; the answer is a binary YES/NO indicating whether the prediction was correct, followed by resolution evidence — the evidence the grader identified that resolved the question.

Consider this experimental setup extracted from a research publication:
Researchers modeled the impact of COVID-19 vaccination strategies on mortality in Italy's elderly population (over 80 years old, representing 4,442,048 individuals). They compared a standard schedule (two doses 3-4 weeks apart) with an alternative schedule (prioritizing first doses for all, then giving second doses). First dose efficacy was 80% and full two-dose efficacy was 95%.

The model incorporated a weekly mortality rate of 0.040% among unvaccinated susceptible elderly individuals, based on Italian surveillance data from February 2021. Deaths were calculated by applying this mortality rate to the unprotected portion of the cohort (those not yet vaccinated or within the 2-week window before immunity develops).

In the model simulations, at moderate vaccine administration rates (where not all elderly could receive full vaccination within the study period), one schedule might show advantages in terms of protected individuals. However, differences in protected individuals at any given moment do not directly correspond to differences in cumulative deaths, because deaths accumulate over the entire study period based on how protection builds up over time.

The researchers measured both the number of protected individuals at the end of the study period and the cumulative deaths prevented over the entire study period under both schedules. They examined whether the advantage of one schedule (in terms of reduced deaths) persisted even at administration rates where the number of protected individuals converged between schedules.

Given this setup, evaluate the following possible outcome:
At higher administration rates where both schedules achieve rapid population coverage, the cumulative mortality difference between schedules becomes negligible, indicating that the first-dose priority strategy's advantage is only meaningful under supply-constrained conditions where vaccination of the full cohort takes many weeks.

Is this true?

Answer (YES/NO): NO